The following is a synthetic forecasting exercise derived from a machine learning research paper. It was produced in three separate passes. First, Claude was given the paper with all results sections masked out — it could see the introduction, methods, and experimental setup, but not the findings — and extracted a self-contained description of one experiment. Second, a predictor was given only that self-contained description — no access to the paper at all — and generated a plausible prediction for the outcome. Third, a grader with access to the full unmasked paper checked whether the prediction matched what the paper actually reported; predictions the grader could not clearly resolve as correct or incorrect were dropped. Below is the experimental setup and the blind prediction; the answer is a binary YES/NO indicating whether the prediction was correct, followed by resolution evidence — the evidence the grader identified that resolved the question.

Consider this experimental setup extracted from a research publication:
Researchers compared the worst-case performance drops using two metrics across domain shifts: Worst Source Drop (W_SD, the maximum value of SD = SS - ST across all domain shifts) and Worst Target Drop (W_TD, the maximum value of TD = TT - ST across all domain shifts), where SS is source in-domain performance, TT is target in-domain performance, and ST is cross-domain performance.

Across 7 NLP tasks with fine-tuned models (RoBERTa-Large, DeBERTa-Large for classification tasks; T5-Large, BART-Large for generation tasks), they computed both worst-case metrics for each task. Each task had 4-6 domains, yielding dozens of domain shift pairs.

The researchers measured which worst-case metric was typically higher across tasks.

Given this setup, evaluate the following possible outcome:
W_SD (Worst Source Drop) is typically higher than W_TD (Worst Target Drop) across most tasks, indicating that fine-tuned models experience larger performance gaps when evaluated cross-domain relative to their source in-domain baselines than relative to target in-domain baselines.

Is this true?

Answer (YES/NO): YES